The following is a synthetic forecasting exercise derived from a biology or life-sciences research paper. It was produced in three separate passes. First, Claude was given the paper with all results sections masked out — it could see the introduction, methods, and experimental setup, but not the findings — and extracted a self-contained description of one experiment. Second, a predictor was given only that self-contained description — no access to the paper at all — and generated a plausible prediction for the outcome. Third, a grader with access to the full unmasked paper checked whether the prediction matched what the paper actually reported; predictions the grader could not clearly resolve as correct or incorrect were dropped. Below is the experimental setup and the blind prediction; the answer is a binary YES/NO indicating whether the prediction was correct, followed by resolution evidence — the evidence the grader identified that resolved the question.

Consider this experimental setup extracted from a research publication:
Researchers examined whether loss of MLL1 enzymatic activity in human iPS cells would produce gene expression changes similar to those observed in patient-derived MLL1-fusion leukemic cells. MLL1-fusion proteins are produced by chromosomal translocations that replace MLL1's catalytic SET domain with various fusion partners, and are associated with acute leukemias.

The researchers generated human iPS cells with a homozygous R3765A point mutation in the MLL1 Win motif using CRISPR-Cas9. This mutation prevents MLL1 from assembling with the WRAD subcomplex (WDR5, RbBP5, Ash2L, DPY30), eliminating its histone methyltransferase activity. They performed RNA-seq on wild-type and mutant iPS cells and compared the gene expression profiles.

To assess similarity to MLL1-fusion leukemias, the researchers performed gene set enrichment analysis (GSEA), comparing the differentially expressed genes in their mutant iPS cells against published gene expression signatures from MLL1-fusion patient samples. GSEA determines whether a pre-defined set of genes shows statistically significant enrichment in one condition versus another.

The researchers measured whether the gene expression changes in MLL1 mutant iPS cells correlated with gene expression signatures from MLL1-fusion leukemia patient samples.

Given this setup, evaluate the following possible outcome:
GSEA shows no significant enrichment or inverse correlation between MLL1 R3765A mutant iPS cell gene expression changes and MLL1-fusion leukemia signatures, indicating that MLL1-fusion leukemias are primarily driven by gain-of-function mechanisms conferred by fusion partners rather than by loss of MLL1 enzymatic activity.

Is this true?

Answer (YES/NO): NO